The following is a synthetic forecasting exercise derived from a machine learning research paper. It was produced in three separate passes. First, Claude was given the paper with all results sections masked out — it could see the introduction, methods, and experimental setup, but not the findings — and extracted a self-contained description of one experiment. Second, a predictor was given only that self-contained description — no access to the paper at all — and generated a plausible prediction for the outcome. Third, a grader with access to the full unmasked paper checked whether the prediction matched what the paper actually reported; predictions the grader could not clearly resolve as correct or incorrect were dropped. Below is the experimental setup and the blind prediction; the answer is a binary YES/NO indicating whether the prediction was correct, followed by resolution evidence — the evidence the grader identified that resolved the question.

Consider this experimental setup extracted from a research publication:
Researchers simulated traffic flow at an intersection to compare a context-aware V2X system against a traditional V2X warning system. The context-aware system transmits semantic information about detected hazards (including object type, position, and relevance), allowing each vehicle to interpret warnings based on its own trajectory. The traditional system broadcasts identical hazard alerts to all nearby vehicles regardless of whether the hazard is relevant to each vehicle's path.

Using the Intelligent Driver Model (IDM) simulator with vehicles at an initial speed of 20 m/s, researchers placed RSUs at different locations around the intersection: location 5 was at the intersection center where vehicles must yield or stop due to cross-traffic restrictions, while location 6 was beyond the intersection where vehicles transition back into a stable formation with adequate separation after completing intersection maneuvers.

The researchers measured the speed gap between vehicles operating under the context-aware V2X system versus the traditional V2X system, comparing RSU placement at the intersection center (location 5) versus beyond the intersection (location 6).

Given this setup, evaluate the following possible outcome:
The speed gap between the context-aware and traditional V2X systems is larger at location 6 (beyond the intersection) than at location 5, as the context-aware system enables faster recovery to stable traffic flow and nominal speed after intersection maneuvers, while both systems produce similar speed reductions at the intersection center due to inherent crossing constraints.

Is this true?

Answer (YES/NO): YES